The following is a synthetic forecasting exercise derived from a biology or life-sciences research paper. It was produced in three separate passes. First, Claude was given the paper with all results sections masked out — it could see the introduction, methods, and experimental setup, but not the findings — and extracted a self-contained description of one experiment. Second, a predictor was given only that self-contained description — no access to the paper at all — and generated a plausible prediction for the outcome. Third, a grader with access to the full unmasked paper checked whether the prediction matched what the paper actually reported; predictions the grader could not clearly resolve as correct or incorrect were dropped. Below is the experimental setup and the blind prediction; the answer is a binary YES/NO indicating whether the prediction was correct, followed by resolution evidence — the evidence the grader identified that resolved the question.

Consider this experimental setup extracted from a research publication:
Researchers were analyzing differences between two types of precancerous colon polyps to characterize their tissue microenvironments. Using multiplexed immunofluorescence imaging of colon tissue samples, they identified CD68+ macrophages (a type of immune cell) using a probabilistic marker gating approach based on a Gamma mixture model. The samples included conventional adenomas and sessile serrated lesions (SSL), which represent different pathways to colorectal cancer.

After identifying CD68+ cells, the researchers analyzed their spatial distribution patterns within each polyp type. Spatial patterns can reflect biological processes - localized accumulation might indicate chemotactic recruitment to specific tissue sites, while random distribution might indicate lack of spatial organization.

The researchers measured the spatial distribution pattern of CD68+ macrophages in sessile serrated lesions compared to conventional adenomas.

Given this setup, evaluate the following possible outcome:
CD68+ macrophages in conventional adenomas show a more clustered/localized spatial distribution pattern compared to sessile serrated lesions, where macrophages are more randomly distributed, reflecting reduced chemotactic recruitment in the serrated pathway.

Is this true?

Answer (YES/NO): NO